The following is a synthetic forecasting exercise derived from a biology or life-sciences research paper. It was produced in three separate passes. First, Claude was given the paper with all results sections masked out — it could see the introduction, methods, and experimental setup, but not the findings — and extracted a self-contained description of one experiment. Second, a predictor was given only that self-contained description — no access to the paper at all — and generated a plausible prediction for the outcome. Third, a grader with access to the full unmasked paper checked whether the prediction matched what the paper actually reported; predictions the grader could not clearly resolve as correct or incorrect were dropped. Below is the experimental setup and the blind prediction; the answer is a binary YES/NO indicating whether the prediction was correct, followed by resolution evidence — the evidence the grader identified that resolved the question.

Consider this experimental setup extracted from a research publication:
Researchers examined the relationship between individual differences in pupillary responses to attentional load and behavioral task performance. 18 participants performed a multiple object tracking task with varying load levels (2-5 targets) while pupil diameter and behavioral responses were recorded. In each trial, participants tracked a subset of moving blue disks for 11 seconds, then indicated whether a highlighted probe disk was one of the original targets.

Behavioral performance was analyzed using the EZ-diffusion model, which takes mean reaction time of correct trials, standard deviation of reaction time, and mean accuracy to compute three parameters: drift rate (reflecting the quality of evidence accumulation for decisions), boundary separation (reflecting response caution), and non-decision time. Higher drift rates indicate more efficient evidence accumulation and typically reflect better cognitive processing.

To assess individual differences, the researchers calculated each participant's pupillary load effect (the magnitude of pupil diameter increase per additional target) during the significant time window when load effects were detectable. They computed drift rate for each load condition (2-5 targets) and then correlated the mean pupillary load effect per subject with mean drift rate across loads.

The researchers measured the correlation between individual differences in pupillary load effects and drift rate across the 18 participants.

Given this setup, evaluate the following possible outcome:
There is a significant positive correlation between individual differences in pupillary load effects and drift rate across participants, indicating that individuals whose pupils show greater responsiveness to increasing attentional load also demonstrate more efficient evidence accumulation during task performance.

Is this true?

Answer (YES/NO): YES